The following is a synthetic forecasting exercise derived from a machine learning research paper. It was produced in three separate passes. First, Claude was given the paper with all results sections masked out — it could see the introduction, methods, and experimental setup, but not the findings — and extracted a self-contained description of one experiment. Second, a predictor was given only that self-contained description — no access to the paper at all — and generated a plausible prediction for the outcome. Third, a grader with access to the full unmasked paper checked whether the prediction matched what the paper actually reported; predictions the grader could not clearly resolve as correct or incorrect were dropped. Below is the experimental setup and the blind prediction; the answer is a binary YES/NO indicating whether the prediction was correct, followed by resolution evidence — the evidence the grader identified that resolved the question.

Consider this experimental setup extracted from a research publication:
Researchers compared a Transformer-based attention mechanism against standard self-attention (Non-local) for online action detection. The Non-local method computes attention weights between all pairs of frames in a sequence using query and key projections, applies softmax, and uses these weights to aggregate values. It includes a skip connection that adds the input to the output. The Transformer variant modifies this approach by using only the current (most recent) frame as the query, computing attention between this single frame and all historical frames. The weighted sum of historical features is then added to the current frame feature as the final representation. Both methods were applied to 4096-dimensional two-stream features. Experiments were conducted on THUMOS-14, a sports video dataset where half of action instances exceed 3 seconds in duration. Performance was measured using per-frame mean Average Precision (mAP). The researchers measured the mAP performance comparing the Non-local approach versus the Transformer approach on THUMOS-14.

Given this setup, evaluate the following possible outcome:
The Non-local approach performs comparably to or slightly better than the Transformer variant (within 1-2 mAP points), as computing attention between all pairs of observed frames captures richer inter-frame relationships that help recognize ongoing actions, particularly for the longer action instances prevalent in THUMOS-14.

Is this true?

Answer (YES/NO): NO